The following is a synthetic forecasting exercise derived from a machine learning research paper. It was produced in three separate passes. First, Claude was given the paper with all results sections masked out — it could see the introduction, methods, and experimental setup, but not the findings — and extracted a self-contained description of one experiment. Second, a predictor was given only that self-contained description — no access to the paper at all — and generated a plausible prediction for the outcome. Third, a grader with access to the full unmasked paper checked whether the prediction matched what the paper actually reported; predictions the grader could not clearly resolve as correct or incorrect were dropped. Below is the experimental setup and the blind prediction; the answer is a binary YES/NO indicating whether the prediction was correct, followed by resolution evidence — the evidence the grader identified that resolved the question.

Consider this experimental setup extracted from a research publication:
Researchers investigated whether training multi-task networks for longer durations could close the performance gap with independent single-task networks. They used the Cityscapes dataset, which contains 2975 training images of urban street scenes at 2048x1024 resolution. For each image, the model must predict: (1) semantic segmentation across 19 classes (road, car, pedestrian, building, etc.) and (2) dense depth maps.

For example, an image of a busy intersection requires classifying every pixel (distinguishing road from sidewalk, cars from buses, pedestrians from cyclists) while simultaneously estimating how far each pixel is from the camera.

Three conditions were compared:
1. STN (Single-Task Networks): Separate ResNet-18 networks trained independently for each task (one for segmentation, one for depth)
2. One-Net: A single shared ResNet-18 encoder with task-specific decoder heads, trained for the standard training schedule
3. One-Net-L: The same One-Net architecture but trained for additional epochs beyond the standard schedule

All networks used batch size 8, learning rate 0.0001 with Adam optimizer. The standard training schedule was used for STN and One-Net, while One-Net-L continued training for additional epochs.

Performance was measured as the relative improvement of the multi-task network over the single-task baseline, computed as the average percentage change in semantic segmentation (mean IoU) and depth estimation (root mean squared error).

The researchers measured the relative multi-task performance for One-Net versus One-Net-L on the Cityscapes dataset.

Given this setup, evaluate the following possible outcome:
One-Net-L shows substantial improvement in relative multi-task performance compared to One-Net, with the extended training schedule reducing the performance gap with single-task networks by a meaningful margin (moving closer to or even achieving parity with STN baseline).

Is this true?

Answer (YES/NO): NO